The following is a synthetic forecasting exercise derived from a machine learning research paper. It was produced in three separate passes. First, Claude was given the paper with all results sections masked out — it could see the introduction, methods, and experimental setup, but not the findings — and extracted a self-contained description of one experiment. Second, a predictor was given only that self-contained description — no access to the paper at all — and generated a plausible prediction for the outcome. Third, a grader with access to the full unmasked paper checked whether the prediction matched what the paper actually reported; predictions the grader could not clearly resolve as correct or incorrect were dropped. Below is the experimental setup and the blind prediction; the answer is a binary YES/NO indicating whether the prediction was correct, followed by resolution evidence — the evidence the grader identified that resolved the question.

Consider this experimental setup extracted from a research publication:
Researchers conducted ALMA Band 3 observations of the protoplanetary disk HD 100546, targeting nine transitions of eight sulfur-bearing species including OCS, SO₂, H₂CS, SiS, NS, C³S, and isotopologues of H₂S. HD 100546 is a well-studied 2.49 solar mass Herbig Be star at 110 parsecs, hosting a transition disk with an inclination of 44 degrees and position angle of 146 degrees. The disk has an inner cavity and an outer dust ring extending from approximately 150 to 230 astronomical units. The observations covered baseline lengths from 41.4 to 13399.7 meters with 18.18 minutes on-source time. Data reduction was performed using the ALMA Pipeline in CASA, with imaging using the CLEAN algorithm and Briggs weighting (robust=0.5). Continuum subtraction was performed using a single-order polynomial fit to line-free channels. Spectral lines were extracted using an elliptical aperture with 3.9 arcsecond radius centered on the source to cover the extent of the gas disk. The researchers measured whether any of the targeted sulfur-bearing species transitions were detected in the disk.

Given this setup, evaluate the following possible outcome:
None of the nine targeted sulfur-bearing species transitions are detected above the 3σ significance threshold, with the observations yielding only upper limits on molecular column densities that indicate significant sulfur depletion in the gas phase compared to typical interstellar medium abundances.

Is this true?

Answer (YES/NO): YES